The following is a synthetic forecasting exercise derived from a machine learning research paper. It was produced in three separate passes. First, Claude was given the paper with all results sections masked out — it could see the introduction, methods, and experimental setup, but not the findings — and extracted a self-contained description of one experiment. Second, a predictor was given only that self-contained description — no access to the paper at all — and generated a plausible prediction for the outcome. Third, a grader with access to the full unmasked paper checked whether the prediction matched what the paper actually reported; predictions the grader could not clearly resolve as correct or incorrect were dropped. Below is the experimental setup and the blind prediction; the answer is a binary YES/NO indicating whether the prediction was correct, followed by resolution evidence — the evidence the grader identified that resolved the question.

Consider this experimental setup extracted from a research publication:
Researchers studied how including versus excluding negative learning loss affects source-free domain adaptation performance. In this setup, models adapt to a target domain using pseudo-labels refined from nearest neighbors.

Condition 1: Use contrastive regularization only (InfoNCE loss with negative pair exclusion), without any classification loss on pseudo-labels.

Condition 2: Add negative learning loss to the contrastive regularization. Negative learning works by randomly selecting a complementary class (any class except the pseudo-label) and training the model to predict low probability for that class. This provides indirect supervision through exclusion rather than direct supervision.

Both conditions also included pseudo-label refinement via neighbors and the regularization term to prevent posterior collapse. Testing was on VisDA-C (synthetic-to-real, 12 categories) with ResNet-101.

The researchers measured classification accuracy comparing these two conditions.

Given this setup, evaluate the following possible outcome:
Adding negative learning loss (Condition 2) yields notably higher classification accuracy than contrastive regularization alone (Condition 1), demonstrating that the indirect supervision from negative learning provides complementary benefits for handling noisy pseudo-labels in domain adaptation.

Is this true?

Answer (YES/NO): YES